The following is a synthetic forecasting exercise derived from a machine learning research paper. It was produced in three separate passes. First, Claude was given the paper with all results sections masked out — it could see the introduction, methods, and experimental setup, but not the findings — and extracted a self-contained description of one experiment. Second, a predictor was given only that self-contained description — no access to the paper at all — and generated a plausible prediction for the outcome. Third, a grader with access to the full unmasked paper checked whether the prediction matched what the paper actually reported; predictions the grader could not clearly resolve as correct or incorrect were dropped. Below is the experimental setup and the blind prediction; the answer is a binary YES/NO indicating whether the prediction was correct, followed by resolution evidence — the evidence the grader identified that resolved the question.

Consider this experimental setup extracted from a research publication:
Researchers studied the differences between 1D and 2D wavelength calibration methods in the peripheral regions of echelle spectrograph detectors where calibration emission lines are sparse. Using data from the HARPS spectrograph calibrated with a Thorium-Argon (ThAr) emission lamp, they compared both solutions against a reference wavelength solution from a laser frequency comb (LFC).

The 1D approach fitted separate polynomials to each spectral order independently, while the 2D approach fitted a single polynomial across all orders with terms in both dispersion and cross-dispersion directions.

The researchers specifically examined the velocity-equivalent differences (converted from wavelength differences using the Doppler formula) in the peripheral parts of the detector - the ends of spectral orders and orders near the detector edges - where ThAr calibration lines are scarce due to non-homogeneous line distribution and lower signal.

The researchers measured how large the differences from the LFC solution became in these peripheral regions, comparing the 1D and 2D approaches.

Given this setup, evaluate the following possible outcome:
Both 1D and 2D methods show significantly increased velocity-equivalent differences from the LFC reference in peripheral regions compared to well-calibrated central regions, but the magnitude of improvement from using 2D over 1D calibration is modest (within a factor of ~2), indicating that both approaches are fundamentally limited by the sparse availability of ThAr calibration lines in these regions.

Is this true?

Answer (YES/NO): NO